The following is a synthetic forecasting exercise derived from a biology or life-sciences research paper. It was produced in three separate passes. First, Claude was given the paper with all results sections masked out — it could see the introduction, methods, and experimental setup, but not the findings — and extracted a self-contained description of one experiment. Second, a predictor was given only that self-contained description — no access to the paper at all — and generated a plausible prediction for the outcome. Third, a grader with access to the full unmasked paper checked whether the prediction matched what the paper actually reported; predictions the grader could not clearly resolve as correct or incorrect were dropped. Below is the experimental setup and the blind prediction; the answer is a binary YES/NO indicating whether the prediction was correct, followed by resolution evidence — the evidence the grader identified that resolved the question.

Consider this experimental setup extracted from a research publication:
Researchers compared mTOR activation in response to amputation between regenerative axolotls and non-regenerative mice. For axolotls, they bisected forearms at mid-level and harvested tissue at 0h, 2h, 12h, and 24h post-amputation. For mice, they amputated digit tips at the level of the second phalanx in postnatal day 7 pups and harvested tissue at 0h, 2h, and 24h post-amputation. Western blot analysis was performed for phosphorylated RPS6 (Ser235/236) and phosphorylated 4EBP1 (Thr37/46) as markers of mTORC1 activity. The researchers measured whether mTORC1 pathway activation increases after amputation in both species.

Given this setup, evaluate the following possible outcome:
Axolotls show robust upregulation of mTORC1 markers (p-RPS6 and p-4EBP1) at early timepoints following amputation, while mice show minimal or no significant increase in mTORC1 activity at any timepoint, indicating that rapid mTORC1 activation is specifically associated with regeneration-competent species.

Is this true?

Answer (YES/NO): YES